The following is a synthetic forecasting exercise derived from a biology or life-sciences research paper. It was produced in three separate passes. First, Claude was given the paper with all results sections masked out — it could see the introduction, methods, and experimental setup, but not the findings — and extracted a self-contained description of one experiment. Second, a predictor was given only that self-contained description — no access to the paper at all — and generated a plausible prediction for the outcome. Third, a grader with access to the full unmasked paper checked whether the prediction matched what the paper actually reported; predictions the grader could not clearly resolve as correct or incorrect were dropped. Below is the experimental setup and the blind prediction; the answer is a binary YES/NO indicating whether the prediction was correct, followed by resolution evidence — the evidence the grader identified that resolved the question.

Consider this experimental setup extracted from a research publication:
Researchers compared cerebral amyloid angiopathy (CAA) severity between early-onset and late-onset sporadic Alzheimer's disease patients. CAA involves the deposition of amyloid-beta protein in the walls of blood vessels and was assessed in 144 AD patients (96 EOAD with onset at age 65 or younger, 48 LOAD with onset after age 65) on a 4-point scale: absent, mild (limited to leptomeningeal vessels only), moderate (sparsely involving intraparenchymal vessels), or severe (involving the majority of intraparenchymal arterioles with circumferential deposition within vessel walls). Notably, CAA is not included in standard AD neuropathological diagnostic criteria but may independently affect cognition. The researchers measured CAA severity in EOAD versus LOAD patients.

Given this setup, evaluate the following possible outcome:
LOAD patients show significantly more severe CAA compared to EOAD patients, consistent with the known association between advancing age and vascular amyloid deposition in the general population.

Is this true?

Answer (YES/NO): NO